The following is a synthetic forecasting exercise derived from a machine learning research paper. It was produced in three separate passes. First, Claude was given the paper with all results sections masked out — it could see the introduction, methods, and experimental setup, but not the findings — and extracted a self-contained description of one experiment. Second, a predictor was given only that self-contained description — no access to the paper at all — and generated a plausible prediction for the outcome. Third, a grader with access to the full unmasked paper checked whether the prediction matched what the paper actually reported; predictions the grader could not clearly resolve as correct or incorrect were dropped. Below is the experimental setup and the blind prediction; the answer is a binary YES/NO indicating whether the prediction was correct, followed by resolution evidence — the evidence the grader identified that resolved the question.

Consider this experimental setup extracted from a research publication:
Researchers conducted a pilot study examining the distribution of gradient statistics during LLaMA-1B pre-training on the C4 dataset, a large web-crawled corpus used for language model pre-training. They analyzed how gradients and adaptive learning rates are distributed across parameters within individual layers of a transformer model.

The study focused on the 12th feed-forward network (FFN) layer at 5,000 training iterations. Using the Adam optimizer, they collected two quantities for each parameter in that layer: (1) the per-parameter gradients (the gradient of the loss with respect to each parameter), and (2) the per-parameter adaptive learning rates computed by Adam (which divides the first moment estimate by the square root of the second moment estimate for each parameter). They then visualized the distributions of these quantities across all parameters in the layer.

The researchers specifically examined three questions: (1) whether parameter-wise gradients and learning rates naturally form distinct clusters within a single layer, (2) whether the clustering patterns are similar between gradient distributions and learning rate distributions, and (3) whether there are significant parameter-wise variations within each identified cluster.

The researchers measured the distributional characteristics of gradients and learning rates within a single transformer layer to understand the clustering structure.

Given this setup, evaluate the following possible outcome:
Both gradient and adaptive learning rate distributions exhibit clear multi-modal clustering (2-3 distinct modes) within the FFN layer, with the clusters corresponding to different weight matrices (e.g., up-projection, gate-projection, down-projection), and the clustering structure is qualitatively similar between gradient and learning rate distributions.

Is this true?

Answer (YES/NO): NO